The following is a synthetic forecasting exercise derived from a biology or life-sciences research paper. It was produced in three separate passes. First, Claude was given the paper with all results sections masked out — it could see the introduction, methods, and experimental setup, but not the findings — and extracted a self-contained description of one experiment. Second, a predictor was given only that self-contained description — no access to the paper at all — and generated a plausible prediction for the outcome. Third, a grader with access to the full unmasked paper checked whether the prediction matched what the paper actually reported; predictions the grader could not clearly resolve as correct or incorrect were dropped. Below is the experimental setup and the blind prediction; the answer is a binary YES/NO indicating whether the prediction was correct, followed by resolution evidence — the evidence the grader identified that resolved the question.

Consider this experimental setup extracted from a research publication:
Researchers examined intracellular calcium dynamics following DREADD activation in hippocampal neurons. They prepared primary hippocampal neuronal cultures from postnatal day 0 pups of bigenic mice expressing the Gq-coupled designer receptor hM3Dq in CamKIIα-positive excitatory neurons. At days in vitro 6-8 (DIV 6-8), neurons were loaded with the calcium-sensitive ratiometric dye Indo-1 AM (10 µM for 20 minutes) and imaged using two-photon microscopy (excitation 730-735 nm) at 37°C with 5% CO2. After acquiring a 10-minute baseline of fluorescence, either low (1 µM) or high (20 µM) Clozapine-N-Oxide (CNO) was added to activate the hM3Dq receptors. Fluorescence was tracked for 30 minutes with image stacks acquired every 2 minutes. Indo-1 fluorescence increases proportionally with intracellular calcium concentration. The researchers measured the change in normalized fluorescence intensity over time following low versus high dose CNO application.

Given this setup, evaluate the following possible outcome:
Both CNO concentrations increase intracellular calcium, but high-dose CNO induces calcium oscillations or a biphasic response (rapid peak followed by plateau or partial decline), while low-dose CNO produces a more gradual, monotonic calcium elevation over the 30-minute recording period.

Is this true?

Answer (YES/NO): NO